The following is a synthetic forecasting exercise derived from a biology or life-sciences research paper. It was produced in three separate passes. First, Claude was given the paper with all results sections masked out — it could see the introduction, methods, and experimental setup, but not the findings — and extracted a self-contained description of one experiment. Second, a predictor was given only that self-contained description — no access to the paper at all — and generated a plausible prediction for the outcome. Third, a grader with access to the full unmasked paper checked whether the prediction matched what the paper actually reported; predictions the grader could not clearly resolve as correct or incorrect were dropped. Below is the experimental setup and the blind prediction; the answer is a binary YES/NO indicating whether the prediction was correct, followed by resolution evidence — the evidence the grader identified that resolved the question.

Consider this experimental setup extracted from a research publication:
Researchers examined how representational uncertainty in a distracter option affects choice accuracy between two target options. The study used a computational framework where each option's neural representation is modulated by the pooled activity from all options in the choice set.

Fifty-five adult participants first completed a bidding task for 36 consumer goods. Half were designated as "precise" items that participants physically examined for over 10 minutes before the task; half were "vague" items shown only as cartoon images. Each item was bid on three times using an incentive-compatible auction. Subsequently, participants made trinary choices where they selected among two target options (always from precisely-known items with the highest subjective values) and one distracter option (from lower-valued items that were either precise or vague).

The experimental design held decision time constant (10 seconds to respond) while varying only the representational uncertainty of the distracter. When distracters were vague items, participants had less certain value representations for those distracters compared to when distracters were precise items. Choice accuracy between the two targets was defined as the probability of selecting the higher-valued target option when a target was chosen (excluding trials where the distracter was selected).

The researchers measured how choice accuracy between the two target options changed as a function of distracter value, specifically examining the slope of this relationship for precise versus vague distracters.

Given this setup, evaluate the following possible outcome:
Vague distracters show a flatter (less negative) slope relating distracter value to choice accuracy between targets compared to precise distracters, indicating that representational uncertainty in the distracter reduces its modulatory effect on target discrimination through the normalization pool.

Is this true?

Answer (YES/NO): NO